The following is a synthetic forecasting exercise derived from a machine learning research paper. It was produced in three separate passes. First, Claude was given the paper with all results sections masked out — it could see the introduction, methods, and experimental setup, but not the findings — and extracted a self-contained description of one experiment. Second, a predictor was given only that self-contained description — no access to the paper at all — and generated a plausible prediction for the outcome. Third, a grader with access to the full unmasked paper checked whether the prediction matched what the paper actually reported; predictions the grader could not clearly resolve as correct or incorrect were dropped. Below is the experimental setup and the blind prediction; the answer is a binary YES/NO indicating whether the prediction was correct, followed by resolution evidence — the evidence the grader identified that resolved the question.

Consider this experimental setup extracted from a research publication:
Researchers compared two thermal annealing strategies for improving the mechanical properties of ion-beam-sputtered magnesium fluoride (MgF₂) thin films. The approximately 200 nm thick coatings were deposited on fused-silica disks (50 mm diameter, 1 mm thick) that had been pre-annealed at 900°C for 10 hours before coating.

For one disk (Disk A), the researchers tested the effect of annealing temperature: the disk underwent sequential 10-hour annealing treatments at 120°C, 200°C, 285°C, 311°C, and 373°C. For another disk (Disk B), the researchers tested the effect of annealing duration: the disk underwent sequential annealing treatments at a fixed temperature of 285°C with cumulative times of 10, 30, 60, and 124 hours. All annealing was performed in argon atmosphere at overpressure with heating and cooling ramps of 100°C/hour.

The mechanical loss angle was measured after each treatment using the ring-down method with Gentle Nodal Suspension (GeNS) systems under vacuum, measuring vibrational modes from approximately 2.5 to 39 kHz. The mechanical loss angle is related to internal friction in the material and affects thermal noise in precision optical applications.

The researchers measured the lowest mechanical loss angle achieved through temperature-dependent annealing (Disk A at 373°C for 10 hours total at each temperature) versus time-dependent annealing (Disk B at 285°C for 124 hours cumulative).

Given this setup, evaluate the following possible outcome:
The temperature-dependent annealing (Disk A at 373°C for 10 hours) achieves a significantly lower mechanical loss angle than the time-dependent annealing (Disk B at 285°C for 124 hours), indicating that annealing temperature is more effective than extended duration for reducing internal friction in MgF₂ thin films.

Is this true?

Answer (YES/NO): NO